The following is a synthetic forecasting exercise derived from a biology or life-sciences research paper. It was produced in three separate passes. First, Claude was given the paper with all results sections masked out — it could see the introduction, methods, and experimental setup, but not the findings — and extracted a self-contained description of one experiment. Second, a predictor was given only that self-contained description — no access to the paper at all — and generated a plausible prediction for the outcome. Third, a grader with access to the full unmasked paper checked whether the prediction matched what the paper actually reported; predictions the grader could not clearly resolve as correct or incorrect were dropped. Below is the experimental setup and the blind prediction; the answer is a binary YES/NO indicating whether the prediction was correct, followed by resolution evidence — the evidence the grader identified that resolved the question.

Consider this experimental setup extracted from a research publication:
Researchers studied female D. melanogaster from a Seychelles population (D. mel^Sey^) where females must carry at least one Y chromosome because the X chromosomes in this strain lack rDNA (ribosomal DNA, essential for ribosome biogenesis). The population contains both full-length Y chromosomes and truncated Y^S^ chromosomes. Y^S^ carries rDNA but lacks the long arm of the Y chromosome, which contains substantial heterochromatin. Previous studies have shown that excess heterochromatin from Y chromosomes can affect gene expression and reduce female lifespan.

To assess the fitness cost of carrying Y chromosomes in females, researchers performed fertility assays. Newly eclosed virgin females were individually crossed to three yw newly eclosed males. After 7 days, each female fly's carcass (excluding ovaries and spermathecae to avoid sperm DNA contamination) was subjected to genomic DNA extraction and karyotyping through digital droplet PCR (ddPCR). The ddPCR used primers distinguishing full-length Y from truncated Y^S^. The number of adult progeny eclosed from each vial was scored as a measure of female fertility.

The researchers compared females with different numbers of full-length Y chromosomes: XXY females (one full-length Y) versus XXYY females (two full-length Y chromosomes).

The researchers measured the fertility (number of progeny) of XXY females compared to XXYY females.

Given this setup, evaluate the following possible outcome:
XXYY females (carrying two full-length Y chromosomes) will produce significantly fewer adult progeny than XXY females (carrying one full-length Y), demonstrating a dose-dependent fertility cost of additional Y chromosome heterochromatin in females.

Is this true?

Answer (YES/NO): YES